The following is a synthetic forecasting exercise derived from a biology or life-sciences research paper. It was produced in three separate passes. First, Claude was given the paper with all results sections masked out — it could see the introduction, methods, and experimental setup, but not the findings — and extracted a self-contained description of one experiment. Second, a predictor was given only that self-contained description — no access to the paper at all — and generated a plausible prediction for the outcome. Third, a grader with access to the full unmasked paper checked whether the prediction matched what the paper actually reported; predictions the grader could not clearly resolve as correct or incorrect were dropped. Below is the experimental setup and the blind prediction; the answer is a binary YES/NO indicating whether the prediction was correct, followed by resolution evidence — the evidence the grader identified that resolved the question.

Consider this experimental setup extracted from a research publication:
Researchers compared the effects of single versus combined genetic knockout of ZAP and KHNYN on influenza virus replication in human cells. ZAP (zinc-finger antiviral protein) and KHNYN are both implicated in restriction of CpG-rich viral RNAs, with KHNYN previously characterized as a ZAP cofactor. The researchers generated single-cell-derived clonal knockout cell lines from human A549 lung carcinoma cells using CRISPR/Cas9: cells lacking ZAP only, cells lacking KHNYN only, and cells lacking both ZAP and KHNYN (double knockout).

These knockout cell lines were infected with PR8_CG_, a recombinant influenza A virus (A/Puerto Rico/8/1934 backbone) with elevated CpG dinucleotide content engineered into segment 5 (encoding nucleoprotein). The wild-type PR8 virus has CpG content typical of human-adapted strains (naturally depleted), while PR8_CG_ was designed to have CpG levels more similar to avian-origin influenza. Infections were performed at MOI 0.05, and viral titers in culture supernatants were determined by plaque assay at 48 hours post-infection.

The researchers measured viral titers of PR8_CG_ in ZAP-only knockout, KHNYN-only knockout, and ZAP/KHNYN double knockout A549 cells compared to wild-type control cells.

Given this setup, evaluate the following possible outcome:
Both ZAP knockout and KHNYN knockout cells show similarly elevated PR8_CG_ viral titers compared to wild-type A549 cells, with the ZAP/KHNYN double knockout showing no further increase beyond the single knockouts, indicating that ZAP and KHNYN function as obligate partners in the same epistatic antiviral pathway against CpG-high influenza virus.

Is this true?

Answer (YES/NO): NO